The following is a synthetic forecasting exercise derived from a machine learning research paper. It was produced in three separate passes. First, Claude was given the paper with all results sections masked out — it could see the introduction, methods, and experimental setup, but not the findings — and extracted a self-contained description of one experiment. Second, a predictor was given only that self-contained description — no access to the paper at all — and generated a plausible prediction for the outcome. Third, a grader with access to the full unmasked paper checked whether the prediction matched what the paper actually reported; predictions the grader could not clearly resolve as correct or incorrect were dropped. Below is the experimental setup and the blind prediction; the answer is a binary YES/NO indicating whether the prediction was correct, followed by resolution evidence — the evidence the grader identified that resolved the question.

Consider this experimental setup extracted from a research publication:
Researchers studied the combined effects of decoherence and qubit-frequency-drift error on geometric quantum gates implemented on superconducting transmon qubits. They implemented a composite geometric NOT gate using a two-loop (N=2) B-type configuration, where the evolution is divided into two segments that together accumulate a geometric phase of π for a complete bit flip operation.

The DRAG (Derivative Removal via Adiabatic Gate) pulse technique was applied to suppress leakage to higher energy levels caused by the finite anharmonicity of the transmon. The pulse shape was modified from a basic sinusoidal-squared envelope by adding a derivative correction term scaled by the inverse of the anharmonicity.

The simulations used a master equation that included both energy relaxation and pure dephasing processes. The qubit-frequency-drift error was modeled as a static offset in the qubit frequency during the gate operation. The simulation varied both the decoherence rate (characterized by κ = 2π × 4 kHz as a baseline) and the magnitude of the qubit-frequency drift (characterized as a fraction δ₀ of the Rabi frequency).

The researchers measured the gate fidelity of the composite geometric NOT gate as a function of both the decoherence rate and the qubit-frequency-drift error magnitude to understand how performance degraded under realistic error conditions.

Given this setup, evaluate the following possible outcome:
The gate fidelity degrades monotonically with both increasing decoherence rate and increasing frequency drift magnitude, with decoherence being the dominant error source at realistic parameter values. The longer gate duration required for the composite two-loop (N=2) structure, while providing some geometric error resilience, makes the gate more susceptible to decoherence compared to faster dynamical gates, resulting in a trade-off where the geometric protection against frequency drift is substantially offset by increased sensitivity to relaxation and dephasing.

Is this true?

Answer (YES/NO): NO